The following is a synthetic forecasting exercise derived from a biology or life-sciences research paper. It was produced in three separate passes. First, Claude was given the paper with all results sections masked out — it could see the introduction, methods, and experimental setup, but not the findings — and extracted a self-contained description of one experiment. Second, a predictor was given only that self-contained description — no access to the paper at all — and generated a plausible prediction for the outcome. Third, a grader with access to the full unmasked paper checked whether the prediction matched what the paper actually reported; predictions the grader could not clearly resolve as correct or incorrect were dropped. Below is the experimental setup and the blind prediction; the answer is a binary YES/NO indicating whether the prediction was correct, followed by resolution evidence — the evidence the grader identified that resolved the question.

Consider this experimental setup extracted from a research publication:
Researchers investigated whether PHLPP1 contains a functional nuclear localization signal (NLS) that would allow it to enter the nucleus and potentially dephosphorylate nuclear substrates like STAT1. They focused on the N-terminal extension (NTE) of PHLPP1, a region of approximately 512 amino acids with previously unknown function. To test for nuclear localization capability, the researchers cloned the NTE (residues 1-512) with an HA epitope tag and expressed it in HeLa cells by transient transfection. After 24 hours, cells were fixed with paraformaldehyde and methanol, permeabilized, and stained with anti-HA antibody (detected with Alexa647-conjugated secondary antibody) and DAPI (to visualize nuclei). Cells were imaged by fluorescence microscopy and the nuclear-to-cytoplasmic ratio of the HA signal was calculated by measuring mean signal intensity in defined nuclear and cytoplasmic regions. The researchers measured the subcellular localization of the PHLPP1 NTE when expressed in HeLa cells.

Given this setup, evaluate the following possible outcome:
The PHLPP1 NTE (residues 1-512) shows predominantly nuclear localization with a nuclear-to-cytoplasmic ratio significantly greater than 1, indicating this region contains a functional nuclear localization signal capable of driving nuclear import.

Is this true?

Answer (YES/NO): YES